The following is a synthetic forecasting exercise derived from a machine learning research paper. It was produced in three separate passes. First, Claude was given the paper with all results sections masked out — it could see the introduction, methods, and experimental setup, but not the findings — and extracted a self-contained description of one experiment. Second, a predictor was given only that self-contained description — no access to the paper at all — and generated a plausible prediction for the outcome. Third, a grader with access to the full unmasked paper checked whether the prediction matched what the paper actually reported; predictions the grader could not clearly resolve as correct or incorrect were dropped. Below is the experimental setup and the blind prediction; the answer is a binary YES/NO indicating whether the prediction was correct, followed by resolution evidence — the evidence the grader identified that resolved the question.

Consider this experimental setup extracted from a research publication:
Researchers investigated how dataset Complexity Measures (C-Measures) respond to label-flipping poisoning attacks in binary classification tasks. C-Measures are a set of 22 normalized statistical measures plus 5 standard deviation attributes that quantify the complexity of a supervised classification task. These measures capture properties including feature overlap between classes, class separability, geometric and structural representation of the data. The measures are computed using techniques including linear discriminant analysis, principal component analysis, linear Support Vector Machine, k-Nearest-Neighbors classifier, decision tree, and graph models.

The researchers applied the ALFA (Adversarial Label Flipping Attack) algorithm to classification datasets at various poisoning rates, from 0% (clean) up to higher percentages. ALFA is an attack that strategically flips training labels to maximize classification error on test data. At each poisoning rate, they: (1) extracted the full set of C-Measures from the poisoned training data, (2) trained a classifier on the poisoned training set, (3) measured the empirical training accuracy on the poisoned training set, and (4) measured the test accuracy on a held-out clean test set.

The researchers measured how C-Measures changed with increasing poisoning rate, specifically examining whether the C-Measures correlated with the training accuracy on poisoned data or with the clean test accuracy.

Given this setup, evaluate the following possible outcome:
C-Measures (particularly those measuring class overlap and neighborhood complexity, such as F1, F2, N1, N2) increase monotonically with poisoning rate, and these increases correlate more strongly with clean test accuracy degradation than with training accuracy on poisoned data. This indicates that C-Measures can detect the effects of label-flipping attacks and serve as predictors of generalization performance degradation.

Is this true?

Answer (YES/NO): NO